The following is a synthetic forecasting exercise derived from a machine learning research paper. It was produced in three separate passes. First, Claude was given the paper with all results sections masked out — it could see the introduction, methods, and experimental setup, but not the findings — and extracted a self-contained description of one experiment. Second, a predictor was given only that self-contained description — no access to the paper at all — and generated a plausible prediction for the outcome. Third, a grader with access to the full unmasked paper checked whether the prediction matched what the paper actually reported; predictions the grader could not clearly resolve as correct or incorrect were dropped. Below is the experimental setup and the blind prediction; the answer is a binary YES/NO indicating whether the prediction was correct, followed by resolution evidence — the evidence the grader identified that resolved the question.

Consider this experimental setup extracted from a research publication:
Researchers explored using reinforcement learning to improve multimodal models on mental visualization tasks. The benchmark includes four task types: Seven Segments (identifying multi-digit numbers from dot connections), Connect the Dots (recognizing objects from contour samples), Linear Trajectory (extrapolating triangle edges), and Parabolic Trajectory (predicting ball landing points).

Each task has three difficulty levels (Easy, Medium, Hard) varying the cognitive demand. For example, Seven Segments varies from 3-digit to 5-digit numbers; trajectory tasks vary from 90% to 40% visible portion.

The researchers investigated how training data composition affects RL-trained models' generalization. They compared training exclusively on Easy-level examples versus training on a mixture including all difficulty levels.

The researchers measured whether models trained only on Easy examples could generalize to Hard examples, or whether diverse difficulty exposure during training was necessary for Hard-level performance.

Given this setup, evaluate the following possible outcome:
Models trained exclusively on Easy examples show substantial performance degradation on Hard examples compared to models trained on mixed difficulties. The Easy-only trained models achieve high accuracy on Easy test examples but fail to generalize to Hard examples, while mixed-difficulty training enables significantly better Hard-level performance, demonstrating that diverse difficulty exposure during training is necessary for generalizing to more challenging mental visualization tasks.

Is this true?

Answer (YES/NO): YES